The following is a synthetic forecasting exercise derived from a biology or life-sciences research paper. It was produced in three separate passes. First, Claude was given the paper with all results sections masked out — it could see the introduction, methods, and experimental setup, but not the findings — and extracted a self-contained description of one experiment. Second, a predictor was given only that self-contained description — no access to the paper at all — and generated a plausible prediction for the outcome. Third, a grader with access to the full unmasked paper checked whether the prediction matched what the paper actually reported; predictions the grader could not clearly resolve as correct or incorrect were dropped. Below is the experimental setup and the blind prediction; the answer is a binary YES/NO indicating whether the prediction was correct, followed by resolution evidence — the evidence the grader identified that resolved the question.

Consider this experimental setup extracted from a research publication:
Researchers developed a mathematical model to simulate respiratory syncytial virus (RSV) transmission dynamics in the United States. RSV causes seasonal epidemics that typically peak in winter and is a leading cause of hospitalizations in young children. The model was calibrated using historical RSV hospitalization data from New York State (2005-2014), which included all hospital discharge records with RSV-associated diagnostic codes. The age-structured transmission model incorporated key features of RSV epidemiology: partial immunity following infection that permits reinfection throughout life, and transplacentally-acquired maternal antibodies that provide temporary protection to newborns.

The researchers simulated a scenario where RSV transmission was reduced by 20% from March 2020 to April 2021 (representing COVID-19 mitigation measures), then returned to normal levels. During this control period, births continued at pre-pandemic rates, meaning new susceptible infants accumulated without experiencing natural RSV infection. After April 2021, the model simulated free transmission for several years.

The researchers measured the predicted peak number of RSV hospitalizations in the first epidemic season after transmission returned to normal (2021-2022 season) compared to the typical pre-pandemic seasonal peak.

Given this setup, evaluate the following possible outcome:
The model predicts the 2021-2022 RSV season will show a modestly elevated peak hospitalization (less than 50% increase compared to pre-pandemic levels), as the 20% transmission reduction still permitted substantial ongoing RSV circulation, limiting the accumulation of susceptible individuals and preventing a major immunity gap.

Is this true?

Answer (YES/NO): NO